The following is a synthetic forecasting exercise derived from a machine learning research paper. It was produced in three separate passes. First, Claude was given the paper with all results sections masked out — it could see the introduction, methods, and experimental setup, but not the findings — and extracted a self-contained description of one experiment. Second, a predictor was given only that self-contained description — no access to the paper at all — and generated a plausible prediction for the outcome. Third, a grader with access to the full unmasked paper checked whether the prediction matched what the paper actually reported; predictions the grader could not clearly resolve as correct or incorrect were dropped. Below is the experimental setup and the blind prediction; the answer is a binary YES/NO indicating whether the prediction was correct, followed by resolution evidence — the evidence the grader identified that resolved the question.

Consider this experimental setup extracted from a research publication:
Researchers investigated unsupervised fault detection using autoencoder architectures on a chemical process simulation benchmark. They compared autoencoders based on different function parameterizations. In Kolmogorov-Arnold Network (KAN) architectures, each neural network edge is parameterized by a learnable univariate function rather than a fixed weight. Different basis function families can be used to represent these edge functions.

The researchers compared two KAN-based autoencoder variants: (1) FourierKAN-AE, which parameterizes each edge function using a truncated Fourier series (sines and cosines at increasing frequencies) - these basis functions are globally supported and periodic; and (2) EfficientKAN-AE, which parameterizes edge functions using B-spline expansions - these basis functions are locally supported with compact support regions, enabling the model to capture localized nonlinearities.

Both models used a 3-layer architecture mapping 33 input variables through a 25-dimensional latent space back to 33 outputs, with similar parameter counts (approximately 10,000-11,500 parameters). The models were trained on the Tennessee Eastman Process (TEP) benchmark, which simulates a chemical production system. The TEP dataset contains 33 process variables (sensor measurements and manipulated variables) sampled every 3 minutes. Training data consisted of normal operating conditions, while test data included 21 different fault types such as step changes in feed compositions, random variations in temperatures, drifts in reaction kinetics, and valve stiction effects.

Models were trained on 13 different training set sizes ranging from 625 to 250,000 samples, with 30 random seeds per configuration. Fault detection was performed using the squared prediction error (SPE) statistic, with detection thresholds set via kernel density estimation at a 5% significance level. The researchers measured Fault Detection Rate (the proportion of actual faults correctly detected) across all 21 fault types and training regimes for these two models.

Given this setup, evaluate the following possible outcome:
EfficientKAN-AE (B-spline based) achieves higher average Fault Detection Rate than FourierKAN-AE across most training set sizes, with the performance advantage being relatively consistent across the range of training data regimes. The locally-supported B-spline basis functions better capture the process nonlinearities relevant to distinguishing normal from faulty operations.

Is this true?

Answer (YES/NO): YES